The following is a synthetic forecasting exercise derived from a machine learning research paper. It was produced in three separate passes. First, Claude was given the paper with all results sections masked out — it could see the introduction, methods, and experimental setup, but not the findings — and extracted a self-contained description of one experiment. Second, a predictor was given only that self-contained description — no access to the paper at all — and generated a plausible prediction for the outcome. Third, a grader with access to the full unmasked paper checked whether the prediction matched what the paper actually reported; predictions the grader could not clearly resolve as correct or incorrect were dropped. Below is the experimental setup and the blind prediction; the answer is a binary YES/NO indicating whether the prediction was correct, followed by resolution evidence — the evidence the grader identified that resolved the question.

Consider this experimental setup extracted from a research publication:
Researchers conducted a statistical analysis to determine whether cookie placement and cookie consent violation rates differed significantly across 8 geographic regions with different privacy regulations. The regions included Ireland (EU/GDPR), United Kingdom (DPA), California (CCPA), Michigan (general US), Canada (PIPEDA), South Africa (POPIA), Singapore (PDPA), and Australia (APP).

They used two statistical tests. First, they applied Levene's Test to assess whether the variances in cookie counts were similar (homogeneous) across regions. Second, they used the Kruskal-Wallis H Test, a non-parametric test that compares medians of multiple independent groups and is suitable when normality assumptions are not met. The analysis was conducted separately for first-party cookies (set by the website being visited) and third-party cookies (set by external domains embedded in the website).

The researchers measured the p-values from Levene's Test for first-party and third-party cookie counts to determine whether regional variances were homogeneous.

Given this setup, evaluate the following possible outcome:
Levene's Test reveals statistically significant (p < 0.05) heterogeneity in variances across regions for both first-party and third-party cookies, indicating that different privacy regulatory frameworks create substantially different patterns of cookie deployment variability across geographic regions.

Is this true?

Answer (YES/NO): YES